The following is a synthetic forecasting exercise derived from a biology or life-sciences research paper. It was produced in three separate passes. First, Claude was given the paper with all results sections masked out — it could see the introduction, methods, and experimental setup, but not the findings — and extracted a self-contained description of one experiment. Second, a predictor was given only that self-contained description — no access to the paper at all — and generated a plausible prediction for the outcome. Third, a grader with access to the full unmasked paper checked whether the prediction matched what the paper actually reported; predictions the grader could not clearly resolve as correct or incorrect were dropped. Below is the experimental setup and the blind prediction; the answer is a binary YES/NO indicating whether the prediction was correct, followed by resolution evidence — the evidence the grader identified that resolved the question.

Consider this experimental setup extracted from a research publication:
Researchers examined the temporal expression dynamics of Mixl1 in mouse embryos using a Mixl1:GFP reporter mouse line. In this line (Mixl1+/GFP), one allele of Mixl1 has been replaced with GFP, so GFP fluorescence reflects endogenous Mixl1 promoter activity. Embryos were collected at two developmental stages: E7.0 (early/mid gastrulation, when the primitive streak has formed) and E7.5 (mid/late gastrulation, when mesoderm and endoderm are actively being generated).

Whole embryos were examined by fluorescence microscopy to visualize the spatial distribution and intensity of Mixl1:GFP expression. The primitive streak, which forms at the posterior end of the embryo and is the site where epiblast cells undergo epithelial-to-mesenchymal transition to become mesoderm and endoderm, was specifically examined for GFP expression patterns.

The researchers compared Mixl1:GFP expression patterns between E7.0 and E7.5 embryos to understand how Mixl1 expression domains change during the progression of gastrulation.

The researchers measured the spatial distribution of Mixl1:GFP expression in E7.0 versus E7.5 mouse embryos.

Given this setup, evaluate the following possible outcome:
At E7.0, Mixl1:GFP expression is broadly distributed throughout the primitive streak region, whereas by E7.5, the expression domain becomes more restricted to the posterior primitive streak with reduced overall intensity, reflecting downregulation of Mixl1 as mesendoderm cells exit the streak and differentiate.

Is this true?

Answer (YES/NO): NO